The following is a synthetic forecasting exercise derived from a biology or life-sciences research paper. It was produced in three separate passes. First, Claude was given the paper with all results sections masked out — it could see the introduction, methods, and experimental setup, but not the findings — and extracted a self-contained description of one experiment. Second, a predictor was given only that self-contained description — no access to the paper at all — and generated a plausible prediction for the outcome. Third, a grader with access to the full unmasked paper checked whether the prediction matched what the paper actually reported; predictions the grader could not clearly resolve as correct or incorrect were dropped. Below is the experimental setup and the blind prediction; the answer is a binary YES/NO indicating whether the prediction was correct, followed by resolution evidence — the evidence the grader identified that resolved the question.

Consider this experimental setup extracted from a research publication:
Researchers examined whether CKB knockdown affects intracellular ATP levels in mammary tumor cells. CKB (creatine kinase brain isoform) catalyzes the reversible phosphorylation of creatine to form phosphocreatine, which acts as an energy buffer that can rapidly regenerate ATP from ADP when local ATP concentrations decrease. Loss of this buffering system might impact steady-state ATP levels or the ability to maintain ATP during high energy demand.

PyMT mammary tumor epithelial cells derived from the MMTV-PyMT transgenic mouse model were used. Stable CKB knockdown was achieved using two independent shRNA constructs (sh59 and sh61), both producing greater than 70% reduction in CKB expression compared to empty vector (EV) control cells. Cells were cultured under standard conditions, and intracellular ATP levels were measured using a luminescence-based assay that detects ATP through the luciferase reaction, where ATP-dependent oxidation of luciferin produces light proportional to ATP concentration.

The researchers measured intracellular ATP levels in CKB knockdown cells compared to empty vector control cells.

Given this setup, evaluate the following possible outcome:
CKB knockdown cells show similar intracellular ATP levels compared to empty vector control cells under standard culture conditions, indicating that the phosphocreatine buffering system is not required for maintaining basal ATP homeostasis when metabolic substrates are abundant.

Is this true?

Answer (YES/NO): NO